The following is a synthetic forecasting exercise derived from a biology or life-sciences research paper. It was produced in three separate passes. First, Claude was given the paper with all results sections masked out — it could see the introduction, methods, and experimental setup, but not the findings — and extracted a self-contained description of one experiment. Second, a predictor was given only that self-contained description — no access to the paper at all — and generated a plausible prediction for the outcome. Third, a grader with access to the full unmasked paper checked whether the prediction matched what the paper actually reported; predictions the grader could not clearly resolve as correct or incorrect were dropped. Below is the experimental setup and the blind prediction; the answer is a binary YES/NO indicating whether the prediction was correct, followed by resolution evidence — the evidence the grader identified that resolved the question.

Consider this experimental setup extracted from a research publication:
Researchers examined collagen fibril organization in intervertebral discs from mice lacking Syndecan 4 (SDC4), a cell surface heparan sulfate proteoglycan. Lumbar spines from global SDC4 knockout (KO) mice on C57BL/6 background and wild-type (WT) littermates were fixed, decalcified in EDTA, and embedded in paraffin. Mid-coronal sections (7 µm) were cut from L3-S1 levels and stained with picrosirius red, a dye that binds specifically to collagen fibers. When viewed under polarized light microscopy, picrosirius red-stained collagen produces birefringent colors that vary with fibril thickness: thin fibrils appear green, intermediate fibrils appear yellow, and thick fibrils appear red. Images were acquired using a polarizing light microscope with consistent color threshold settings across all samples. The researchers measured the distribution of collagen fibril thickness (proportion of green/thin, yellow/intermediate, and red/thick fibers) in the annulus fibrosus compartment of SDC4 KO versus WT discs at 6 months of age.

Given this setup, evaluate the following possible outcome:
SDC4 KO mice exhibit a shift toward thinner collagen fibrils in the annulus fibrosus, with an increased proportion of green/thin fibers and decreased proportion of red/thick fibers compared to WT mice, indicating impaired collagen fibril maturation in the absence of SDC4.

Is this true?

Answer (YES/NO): NO